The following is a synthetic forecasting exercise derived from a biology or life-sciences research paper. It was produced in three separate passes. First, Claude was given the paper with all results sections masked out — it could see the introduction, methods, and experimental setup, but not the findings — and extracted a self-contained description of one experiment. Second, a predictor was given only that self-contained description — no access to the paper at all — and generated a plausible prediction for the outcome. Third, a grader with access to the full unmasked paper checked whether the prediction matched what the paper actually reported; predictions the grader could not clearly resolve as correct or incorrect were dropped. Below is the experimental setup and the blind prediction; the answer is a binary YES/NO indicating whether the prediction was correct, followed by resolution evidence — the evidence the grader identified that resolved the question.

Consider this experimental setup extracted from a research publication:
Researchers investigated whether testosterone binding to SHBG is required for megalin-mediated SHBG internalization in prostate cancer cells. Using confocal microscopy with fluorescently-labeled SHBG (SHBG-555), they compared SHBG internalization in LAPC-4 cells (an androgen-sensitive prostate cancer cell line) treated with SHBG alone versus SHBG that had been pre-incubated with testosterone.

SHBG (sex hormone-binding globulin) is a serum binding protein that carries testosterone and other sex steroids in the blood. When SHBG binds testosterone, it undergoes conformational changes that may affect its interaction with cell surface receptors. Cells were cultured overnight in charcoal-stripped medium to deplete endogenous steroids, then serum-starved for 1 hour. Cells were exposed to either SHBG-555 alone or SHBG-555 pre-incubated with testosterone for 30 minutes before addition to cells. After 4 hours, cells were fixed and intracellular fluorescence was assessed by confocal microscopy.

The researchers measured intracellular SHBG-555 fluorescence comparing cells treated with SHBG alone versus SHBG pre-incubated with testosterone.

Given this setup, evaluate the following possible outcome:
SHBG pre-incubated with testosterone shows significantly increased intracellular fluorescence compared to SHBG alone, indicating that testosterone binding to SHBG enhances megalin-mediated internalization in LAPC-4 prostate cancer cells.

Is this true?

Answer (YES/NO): YES